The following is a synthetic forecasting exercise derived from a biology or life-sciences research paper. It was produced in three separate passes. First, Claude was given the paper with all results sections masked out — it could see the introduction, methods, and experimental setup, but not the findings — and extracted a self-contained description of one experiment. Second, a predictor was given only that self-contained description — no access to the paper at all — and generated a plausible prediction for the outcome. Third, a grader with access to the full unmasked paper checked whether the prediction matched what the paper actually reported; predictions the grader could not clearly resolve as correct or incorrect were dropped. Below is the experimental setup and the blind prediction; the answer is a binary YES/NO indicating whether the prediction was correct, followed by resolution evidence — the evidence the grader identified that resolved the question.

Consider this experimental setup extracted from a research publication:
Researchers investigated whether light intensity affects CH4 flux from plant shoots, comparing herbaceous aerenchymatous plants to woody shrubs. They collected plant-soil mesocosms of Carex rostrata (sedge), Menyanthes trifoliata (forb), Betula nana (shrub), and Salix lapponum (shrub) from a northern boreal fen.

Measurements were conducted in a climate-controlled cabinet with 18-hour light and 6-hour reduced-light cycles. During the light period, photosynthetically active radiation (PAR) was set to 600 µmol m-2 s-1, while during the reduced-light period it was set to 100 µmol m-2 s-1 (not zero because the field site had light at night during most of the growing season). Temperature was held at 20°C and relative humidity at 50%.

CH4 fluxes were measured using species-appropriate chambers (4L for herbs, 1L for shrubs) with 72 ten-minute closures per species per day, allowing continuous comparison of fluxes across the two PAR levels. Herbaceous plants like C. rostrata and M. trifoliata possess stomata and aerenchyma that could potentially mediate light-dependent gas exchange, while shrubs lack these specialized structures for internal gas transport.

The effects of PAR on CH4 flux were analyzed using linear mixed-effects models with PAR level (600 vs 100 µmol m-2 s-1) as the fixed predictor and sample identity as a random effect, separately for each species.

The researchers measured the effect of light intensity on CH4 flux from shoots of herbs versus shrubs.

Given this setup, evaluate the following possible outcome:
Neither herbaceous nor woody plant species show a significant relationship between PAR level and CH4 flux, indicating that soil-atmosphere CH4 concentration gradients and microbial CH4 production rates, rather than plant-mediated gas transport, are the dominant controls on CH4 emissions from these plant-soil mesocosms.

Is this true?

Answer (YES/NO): NO